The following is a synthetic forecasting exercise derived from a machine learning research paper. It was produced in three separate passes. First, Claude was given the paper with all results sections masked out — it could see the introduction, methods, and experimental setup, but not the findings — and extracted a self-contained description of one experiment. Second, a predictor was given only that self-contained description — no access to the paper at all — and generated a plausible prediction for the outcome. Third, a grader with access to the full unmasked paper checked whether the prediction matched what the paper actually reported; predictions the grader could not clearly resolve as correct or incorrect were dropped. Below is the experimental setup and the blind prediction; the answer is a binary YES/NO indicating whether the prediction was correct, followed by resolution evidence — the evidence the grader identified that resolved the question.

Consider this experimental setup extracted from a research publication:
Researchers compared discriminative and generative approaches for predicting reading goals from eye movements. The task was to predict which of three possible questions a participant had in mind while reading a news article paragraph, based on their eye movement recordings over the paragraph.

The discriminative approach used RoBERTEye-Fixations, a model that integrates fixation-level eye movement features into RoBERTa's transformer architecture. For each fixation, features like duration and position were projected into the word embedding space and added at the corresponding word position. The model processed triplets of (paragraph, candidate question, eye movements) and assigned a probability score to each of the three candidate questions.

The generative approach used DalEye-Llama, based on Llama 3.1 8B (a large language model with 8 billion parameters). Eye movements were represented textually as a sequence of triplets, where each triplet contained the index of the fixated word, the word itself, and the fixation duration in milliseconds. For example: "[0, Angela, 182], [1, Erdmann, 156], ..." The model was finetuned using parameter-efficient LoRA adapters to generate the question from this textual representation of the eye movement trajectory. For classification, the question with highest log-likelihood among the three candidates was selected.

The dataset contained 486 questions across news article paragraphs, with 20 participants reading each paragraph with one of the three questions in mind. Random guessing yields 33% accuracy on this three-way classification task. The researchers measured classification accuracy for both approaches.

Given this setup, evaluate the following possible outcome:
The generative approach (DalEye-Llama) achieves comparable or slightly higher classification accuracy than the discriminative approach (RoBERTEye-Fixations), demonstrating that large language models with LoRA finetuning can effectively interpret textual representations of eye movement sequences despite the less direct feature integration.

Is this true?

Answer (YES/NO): NO